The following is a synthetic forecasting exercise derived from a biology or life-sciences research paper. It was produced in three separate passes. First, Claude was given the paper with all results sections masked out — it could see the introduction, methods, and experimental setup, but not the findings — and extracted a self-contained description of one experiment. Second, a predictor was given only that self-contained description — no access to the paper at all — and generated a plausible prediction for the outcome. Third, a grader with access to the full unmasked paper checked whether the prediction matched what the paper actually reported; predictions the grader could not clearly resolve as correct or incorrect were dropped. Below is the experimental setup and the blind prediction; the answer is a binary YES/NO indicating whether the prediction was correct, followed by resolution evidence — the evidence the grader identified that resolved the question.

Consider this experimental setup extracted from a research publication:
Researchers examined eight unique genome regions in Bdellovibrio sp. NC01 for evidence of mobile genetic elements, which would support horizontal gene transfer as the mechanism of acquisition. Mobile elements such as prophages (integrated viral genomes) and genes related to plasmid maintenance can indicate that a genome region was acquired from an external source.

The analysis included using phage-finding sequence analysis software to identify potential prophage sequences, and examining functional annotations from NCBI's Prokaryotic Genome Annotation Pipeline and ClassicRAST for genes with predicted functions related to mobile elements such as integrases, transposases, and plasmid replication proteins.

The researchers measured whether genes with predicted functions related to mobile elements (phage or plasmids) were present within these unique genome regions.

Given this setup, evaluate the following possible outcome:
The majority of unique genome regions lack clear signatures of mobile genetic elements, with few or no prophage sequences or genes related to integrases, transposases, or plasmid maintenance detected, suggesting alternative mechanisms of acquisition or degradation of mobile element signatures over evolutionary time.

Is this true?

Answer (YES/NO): NO